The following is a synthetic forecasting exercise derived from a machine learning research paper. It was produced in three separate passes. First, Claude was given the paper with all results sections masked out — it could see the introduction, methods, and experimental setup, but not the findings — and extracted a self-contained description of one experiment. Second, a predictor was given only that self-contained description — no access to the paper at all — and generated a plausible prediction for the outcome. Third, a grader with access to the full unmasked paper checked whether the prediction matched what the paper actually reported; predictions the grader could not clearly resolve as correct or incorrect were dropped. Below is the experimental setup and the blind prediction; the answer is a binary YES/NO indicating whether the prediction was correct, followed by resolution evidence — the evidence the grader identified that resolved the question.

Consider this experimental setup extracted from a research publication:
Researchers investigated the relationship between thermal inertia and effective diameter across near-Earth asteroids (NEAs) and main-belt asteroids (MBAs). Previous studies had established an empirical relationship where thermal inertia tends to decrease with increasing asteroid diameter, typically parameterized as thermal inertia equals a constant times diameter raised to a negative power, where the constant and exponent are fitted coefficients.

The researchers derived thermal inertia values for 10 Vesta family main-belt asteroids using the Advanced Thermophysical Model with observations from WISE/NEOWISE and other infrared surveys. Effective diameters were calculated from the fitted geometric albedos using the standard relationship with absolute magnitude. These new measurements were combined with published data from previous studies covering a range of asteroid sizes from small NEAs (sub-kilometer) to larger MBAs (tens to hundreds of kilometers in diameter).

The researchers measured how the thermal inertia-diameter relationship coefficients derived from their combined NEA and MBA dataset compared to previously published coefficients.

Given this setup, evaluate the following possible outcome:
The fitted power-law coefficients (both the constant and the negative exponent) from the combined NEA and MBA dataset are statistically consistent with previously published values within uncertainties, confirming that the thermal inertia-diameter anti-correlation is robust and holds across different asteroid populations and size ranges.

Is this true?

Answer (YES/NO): NO